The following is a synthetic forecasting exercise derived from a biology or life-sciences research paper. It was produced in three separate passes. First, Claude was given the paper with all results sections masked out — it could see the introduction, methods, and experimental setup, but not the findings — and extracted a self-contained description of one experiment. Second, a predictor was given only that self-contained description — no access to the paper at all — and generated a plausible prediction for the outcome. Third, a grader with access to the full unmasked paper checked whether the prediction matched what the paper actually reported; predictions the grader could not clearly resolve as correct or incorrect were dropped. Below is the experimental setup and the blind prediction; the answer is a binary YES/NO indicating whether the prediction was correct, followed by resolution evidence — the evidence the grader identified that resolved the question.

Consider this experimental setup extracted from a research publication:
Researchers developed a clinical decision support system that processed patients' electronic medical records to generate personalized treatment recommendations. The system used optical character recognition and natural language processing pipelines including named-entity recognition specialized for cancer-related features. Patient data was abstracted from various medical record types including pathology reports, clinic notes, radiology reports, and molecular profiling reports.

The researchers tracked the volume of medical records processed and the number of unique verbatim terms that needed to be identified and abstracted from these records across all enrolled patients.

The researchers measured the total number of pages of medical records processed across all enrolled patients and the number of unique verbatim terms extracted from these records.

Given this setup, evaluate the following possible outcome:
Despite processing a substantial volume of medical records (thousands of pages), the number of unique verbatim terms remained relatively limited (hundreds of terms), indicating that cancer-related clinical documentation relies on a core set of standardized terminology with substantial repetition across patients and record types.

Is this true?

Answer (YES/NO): NO